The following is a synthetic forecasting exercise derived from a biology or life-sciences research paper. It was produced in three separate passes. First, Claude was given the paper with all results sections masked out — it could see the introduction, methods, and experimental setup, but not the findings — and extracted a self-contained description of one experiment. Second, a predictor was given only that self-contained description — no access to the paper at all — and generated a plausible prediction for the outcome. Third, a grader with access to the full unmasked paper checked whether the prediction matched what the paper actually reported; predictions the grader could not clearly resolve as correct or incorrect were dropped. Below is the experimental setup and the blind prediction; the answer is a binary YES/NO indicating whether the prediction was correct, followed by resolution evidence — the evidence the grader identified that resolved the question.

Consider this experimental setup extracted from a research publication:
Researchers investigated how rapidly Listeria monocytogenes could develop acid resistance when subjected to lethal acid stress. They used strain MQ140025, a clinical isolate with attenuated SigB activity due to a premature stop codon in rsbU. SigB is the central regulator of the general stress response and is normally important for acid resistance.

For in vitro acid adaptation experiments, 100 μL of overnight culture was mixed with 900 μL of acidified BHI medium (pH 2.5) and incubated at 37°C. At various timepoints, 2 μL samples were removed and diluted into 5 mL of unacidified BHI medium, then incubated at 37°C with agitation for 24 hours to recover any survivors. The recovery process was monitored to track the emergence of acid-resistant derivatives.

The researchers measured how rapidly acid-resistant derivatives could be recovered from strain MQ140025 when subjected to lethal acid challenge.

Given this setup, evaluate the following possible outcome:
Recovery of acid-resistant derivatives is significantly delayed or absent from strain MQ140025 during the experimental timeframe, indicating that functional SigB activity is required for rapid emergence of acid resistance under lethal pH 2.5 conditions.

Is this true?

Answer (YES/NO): NO